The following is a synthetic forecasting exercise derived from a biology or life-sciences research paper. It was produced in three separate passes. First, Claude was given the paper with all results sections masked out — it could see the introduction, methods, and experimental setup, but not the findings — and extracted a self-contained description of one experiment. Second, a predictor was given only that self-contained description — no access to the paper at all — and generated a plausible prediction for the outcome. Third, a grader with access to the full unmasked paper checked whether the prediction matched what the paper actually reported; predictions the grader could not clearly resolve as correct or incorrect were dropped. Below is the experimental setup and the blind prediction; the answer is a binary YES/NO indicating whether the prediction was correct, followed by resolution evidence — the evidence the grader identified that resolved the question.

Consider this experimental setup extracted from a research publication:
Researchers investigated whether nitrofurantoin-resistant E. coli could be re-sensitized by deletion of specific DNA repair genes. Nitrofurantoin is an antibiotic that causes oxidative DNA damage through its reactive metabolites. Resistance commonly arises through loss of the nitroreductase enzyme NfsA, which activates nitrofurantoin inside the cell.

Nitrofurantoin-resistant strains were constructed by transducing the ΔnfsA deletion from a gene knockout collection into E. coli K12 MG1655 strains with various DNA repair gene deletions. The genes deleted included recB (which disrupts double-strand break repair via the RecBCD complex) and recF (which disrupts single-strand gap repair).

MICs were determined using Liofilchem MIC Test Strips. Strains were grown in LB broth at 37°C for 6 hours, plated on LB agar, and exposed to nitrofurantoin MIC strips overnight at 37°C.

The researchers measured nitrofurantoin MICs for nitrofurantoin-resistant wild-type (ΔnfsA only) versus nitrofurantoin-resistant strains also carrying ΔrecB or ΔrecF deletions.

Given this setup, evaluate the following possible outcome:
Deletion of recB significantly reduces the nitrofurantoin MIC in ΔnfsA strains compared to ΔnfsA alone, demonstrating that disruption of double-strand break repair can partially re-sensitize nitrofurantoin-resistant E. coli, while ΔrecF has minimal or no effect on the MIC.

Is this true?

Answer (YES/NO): NO